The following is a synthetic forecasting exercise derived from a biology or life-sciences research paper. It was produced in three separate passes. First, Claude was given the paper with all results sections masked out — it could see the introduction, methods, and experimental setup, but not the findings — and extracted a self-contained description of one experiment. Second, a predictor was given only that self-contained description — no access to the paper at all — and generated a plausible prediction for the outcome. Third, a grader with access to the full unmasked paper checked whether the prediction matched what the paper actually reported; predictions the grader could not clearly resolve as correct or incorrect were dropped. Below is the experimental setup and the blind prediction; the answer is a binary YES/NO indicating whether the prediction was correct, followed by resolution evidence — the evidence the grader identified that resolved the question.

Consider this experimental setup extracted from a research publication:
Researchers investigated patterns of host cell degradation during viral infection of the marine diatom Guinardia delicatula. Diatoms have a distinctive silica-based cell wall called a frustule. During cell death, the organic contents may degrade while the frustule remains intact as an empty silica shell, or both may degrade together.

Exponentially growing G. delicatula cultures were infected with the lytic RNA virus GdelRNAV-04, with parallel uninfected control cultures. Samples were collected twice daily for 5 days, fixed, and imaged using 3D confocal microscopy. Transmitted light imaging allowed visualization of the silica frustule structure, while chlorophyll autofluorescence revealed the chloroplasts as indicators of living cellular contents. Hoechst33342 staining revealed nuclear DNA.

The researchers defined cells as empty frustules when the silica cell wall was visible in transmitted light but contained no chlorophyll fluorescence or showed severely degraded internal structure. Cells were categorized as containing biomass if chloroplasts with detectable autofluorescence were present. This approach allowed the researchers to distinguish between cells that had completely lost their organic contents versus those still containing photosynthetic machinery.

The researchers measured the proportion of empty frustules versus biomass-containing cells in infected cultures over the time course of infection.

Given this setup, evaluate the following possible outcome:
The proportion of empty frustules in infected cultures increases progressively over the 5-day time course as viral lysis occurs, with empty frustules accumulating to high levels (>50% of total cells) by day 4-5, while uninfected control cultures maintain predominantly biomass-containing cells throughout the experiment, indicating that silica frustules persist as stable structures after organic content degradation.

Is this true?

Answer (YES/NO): YES